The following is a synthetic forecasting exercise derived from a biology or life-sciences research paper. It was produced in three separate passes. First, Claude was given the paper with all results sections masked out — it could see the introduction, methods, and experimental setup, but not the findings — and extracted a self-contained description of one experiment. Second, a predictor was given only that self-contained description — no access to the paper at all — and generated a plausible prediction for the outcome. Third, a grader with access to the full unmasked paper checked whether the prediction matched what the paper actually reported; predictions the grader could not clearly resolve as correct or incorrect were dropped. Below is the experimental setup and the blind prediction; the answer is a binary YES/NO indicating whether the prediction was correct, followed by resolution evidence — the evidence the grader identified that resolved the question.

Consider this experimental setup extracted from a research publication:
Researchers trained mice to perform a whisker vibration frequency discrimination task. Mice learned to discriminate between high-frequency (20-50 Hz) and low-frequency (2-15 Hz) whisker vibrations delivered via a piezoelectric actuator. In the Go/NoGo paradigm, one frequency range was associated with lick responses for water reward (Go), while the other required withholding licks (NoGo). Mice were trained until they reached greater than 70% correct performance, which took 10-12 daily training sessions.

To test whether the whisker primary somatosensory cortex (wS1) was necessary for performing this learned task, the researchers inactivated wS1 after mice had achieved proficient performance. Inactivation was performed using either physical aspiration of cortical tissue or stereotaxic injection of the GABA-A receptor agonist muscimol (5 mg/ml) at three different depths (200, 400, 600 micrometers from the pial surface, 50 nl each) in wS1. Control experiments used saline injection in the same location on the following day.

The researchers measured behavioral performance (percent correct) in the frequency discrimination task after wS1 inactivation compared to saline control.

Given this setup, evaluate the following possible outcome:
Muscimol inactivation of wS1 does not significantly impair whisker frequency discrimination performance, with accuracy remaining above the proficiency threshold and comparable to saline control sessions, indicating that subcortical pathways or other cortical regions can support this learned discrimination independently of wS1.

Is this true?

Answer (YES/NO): NO